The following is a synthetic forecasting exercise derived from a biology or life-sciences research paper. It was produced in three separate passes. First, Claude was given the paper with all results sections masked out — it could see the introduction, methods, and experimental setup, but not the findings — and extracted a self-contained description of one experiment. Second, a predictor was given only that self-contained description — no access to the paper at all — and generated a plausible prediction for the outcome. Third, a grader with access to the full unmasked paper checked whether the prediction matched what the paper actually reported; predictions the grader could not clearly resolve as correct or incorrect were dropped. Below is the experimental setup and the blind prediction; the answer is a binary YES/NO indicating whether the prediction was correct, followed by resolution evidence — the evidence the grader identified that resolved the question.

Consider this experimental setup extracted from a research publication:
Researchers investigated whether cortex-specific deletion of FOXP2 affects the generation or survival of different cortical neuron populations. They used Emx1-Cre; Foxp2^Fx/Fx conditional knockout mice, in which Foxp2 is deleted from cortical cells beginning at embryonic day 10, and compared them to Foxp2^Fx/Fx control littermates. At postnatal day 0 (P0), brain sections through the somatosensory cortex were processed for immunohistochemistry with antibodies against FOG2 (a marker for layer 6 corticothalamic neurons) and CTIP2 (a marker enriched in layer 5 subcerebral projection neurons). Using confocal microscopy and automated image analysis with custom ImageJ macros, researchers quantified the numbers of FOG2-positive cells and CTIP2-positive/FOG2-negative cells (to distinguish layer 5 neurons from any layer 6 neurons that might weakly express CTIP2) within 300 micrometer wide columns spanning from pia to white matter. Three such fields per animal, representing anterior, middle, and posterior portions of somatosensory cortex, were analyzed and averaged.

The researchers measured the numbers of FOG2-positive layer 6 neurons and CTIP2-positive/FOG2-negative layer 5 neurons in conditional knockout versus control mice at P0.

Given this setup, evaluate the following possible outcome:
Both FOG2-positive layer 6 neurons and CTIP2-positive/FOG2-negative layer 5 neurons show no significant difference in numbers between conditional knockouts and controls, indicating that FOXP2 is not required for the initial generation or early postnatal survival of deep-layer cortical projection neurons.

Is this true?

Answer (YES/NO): YES